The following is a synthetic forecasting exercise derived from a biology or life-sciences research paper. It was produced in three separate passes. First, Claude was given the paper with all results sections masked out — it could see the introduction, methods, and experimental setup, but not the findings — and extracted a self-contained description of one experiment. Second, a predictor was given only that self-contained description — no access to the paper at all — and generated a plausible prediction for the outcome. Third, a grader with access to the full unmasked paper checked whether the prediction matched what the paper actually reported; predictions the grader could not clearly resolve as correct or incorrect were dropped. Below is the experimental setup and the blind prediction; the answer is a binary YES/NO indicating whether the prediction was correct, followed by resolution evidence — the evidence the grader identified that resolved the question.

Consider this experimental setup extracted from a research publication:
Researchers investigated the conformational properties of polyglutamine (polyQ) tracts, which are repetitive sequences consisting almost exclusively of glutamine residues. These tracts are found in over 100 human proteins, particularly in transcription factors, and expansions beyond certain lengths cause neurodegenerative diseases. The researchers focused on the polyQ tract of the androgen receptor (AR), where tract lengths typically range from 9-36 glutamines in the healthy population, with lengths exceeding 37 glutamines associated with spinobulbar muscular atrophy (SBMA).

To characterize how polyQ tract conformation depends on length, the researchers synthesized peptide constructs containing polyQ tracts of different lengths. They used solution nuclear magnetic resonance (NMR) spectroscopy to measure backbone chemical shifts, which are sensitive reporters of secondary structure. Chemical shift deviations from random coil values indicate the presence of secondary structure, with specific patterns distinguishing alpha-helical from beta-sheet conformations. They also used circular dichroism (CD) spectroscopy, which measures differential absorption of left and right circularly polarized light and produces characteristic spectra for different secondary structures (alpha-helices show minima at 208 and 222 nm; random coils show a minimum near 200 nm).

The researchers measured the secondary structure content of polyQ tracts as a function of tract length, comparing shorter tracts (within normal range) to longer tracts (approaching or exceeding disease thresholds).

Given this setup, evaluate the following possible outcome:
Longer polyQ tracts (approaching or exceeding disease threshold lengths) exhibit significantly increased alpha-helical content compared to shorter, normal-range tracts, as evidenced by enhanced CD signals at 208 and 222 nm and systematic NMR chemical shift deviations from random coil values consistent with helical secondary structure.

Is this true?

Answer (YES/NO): YES